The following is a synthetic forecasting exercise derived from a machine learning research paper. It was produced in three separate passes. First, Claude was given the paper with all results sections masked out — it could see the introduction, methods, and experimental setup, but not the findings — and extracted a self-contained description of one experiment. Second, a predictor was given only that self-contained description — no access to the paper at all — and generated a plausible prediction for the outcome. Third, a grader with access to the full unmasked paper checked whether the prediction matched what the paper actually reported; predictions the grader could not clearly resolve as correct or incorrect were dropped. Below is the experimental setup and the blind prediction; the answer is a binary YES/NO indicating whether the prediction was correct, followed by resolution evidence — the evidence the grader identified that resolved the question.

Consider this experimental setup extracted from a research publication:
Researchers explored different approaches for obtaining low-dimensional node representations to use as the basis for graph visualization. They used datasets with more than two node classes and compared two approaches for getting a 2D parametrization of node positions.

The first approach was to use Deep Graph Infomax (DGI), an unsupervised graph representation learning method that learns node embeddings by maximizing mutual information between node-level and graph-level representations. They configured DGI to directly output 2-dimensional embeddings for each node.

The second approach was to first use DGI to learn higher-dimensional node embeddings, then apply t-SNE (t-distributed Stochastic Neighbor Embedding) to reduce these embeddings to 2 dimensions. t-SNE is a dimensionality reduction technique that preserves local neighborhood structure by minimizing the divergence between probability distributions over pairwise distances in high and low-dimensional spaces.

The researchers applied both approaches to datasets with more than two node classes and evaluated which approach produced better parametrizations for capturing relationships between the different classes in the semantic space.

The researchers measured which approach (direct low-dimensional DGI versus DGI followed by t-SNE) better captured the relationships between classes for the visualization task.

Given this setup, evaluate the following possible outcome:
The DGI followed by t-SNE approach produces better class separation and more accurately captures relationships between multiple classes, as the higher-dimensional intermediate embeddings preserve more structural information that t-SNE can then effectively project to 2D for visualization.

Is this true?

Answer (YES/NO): YES